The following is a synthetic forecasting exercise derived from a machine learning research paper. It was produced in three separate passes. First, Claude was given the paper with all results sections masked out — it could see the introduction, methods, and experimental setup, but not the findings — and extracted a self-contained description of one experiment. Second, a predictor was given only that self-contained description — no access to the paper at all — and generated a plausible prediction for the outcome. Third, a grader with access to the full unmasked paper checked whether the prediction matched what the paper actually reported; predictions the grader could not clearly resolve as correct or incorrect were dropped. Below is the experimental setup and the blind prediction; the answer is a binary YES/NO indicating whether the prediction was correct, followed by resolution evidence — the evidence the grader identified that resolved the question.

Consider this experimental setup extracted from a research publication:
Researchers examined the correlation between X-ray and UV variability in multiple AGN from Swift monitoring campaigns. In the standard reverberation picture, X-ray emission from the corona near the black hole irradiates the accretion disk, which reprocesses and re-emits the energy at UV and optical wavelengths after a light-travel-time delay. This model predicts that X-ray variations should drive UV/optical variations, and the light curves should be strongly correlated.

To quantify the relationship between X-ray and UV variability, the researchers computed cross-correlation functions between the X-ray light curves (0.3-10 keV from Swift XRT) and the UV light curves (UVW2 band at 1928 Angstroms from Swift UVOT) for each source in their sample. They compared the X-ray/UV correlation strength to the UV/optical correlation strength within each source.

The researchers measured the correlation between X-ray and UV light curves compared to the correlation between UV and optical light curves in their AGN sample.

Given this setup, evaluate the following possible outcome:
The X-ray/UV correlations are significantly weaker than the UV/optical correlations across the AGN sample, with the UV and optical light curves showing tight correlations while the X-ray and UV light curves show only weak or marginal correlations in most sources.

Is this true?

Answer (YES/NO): YES